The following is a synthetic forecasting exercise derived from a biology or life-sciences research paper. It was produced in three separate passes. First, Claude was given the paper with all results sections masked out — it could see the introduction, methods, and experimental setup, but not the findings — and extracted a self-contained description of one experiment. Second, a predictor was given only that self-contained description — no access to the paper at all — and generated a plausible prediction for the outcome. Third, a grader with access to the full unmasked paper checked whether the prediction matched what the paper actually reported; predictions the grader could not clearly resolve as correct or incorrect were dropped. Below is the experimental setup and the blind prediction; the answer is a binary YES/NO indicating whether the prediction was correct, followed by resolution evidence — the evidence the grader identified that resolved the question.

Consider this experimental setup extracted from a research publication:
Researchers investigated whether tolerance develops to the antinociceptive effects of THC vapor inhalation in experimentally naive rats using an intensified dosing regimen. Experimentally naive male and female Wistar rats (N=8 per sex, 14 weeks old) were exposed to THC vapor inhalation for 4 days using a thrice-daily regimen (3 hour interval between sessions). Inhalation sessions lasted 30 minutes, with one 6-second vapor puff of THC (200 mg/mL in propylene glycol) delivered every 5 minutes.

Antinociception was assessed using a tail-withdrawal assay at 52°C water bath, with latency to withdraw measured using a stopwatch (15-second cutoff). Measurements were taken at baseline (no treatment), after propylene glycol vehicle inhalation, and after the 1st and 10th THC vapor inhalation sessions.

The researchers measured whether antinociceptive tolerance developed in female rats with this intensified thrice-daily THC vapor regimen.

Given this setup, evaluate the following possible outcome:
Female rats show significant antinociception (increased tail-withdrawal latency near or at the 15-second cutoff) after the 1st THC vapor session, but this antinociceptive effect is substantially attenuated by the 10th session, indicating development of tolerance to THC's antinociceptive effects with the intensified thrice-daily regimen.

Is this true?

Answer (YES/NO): YES